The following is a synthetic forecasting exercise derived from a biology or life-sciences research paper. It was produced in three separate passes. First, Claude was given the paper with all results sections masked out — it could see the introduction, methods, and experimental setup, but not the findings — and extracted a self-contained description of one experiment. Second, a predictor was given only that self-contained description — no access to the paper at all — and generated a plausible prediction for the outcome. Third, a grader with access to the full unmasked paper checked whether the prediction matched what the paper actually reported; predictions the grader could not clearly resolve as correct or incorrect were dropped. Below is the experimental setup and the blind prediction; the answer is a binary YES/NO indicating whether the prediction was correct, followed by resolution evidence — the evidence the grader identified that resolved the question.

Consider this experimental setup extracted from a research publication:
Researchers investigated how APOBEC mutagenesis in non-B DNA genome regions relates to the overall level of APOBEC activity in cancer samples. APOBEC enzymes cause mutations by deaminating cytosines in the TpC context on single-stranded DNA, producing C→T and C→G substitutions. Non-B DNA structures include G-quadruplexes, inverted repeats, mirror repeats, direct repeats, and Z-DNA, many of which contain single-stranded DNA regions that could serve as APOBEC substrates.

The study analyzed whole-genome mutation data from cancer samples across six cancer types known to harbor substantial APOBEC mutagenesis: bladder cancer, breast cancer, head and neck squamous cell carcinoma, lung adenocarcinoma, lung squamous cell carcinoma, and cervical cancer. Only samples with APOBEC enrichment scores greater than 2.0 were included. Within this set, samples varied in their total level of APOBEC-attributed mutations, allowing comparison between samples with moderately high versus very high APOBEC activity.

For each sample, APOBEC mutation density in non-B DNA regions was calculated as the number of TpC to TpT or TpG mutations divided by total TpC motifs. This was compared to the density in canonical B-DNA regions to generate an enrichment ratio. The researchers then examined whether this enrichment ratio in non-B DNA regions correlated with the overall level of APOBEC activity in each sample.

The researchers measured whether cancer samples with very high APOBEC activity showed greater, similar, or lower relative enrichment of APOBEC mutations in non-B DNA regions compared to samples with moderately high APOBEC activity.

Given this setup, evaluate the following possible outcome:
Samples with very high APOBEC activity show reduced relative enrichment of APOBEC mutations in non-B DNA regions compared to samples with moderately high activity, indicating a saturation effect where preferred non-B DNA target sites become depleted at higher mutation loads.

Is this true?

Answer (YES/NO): NO